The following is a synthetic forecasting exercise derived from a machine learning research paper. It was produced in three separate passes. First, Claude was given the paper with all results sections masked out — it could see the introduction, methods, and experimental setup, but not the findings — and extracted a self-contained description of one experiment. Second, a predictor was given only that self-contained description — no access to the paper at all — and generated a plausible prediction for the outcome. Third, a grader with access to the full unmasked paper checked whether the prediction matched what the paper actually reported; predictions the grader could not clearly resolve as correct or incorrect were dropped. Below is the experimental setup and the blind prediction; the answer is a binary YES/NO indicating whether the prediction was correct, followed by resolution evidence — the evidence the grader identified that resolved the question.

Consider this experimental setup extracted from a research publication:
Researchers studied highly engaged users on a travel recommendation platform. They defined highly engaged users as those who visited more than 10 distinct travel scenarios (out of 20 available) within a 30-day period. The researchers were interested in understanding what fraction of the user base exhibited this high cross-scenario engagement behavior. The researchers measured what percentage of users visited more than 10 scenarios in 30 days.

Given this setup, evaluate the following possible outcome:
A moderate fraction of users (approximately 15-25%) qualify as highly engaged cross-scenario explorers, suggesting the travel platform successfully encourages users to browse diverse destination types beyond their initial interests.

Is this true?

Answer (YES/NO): NO